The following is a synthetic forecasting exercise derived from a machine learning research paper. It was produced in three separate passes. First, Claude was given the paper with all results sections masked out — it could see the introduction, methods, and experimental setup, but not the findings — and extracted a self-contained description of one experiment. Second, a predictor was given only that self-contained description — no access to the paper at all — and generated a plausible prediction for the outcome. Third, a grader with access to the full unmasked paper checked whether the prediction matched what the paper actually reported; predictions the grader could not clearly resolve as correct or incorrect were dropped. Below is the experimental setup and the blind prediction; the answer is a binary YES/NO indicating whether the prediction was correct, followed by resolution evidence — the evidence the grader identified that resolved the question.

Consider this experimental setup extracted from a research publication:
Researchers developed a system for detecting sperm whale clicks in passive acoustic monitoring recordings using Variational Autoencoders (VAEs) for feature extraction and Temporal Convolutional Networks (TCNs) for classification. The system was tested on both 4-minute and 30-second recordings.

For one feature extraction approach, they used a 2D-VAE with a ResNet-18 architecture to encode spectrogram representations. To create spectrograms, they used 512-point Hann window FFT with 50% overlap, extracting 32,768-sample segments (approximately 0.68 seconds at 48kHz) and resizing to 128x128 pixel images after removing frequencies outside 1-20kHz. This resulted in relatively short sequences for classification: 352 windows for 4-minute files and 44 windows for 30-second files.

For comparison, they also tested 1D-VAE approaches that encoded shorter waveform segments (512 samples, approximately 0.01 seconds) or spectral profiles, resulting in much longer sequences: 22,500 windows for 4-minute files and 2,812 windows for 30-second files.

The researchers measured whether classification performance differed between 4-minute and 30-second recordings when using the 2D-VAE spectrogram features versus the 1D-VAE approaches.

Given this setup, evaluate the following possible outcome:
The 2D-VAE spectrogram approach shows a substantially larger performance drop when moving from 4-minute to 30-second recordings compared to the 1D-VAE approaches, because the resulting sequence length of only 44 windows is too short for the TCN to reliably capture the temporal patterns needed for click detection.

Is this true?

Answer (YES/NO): NO